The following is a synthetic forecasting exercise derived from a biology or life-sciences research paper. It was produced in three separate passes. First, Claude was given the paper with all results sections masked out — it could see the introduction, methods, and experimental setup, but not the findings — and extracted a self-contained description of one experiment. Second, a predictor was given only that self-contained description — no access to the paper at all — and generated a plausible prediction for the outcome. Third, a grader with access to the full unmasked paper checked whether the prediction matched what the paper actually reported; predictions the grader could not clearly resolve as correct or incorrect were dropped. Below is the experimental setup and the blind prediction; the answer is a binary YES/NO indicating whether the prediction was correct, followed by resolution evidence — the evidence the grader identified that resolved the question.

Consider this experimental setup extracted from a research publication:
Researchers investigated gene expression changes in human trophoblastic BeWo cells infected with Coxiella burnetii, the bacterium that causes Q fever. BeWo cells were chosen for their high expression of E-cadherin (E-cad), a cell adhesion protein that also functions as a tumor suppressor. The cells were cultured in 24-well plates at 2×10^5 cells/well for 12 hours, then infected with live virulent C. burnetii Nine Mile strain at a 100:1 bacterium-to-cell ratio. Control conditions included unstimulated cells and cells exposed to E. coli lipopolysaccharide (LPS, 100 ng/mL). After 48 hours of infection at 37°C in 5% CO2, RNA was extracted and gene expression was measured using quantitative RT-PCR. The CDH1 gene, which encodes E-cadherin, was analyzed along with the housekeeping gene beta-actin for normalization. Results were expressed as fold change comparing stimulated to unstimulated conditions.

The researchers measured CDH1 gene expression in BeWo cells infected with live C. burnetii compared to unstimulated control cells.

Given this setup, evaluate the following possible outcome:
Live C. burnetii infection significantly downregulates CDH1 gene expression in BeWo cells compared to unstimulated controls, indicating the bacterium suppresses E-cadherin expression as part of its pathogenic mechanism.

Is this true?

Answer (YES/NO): NO